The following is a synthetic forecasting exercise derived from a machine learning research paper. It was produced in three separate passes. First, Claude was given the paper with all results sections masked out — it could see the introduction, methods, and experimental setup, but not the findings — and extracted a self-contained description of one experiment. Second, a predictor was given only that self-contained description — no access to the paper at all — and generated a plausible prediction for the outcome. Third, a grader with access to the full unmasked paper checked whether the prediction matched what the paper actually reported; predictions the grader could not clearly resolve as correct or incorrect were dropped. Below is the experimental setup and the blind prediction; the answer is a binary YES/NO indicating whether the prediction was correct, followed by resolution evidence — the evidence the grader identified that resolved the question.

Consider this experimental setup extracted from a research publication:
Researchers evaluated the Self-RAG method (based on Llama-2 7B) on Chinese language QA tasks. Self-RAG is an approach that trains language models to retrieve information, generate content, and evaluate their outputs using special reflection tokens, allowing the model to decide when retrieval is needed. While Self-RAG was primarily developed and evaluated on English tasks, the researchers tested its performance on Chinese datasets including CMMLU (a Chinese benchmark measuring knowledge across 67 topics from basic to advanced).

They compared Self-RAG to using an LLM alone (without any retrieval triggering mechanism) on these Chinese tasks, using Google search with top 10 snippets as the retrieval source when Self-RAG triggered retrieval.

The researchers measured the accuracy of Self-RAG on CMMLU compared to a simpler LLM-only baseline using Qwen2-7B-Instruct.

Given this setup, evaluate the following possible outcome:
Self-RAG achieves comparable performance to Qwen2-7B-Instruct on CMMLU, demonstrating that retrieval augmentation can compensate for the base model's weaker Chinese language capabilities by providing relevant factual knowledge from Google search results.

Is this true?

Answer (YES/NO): NO